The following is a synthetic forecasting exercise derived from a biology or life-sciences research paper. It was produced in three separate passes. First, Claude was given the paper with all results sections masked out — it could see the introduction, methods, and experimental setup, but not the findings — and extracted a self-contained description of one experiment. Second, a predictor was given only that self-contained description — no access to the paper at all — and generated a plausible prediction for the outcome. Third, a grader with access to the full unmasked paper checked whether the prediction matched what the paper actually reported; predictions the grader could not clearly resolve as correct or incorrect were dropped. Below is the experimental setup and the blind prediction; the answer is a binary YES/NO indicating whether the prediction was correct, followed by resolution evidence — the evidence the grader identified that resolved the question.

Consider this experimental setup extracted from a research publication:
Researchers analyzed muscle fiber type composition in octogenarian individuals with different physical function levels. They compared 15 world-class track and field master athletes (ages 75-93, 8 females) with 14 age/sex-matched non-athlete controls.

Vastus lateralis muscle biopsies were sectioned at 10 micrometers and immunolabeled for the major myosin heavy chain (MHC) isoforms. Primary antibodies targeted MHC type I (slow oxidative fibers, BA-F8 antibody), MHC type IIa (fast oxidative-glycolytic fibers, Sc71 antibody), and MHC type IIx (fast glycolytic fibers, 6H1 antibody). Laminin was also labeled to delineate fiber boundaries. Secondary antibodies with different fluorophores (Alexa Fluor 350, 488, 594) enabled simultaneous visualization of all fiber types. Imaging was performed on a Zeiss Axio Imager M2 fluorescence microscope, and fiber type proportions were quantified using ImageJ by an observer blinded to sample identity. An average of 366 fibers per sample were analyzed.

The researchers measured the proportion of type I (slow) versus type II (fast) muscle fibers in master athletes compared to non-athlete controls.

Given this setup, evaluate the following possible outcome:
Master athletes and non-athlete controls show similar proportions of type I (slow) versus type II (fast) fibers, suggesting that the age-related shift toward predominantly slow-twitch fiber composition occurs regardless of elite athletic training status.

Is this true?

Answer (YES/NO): YES